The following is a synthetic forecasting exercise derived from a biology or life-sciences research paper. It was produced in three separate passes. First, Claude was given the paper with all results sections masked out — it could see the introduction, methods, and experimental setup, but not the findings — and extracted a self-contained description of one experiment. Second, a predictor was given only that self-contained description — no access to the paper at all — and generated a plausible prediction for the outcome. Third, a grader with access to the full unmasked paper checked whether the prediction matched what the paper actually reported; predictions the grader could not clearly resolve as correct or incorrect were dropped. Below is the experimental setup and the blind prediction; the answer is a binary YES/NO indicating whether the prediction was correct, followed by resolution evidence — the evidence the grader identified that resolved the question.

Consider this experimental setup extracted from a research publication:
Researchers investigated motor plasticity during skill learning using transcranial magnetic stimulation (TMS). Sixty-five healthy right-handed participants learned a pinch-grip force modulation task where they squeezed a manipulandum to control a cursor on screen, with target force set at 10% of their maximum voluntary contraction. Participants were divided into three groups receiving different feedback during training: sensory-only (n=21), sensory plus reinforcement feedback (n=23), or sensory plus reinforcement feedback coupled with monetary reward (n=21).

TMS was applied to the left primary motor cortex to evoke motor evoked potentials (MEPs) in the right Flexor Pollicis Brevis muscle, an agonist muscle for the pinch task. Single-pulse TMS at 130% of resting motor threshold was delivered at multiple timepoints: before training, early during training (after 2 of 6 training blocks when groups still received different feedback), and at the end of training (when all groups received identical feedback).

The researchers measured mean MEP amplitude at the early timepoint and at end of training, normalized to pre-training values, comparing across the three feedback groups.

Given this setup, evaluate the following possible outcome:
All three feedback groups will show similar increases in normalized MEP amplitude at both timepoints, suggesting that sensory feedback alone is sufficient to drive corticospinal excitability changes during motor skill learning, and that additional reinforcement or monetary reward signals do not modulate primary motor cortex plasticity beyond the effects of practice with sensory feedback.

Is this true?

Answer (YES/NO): NO